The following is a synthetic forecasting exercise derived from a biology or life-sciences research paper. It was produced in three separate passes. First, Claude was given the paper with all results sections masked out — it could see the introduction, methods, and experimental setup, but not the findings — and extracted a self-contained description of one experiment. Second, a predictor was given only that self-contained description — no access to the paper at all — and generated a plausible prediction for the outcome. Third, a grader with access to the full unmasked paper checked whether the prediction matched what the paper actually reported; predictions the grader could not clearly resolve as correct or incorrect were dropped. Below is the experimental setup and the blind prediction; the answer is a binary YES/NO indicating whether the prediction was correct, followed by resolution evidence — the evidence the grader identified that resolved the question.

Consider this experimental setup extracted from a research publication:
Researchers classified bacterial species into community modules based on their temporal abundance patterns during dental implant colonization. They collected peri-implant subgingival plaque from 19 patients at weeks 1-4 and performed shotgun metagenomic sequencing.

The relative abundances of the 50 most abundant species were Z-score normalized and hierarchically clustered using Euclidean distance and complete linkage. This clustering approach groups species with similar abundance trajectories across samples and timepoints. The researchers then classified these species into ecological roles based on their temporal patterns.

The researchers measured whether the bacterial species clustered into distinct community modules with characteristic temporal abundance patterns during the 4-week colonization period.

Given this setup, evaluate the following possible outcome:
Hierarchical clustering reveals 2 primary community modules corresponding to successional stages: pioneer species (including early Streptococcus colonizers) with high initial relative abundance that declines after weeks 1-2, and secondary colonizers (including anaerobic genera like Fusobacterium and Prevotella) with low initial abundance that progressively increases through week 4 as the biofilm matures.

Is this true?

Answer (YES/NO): NO